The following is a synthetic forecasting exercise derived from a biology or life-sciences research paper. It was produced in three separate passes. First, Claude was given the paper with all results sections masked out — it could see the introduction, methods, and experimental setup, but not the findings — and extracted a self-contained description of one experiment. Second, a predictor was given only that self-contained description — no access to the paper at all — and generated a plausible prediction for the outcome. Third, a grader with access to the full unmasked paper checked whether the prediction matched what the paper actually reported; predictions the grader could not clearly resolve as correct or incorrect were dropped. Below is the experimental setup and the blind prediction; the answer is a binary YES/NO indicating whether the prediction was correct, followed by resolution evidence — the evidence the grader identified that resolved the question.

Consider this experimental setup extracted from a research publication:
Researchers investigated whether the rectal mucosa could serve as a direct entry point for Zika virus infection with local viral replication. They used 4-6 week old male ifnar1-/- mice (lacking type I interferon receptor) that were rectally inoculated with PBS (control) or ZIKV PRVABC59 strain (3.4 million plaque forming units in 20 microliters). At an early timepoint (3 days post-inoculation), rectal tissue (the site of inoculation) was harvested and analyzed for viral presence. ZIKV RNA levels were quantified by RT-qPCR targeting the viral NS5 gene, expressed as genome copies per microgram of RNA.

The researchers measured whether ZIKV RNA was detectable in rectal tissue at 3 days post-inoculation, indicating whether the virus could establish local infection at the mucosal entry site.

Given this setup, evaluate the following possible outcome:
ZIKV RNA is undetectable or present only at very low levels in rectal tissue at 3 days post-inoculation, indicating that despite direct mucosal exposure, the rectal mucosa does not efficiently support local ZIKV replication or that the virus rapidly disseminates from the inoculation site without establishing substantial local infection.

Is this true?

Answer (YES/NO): NO